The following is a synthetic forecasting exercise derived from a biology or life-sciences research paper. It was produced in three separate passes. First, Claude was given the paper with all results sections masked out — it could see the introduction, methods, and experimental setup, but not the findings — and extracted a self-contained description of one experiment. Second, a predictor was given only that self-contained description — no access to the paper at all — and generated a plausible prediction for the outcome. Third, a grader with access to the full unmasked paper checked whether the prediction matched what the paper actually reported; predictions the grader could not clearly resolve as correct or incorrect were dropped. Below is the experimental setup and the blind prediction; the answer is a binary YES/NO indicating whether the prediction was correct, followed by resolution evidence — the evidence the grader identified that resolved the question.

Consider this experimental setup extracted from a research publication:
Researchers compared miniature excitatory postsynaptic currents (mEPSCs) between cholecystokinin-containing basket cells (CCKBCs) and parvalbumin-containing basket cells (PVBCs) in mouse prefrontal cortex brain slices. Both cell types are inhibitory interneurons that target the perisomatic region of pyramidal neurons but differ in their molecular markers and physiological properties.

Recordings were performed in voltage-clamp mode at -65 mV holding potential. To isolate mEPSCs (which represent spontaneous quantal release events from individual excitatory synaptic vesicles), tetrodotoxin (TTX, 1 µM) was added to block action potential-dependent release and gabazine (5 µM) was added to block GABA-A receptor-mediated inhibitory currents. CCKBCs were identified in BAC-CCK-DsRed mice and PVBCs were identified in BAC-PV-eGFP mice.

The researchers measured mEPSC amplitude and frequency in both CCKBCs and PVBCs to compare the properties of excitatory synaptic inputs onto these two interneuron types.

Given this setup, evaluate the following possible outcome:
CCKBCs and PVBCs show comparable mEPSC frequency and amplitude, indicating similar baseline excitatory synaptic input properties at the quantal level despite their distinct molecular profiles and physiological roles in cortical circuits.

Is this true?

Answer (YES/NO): NO